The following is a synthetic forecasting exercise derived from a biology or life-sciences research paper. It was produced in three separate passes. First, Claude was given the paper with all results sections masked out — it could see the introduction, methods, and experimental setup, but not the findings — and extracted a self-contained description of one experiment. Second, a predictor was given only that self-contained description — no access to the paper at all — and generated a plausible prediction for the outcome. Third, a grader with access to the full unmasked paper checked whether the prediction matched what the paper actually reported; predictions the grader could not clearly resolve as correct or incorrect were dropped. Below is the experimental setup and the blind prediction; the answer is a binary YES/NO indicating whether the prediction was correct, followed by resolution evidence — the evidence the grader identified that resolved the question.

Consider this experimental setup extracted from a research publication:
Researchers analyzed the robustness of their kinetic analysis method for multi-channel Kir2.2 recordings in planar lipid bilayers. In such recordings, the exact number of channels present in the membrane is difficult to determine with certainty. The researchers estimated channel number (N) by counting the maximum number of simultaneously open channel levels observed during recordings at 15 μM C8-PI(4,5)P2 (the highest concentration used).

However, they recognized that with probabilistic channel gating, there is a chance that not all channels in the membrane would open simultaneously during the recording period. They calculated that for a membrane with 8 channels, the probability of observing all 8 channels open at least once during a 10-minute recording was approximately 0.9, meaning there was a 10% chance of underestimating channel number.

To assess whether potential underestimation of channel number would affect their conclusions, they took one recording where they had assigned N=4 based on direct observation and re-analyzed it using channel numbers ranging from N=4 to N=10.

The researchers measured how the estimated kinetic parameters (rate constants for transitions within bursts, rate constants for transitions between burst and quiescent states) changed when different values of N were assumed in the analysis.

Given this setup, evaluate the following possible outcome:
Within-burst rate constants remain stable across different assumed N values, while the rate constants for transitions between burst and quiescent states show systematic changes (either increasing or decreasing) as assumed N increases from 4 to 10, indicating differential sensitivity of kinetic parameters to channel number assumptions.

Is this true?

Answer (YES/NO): YES